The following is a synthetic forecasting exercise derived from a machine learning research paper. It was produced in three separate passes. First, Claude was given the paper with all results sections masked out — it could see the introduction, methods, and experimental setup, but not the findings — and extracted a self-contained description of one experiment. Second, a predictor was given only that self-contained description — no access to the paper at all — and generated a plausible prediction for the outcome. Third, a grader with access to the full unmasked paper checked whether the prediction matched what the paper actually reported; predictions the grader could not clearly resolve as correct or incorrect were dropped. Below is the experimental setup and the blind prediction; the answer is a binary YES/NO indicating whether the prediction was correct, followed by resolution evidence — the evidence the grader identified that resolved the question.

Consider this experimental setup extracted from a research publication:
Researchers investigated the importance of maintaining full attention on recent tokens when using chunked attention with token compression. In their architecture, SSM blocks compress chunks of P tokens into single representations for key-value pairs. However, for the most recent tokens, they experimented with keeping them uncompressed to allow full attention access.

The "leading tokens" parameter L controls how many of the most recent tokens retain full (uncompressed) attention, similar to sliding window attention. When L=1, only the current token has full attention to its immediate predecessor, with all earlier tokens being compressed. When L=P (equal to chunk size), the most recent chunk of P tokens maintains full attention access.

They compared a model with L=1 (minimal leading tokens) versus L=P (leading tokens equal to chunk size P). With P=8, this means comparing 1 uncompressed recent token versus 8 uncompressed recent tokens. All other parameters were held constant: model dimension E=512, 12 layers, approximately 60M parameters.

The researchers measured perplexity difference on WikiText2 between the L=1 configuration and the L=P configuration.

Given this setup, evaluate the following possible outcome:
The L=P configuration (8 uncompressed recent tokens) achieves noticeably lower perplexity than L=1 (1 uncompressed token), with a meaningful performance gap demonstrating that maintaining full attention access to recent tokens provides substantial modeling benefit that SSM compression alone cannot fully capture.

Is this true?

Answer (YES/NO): YES